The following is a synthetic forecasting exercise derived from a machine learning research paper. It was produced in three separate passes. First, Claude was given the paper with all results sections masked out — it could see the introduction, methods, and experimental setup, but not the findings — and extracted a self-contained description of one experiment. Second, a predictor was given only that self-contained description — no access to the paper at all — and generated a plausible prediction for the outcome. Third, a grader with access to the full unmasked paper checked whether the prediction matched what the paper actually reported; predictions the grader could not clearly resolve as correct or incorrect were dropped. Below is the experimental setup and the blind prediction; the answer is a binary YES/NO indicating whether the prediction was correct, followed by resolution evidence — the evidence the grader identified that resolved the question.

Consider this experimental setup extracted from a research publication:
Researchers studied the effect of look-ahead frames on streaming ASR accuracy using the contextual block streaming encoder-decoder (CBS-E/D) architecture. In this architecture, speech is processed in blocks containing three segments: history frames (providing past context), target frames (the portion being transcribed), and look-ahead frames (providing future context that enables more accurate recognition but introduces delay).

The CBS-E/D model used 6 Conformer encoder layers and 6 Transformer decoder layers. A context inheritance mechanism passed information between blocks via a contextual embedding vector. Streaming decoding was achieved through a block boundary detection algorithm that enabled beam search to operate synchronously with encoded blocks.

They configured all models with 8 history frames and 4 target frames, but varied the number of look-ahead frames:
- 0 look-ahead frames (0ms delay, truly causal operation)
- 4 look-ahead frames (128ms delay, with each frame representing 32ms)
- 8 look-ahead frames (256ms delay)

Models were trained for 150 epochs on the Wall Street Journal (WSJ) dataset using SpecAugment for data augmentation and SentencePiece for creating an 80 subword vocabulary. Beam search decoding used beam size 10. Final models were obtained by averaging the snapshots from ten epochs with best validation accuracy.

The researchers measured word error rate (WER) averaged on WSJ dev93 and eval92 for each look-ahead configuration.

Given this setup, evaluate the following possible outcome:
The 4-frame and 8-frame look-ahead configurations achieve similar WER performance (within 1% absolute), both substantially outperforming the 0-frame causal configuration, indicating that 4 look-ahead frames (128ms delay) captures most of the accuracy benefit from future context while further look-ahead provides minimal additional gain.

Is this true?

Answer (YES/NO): YES